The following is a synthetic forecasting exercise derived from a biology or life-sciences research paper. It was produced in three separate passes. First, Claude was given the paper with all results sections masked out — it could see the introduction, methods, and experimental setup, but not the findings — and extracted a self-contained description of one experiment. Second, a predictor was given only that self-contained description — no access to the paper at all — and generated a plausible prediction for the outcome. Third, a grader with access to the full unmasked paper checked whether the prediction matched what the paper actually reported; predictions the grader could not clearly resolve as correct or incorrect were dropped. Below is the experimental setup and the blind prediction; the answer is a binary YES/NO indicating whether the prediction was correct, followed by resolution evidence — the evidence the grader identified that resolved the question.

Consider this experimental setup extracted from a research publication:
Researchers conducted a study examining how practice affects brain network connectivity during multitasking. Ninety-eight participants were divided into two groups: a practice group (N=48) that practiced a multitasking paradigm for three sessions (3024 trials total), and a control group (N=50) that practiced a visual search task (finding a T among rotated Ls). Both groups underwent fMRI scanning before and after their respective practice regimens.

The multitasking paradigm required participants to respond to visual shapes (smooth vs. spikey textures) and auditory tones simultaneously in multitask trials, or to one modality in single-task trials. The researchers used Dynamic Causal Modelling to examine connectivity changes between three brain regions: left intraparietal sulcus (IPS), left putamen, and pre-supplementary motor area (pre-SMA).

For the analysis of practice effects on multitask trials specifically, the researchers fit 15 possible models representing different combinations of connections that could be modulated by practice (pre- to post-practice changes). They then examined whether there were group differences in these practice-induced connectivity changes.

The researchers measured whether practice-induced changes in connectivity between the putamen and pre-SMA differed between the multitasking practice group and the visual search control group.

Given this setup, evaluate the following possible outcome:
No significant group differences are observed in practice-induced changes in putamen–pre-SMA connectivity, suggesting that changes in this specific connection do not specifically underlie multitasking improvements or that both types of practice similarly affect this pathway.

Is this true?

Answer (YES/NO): NO